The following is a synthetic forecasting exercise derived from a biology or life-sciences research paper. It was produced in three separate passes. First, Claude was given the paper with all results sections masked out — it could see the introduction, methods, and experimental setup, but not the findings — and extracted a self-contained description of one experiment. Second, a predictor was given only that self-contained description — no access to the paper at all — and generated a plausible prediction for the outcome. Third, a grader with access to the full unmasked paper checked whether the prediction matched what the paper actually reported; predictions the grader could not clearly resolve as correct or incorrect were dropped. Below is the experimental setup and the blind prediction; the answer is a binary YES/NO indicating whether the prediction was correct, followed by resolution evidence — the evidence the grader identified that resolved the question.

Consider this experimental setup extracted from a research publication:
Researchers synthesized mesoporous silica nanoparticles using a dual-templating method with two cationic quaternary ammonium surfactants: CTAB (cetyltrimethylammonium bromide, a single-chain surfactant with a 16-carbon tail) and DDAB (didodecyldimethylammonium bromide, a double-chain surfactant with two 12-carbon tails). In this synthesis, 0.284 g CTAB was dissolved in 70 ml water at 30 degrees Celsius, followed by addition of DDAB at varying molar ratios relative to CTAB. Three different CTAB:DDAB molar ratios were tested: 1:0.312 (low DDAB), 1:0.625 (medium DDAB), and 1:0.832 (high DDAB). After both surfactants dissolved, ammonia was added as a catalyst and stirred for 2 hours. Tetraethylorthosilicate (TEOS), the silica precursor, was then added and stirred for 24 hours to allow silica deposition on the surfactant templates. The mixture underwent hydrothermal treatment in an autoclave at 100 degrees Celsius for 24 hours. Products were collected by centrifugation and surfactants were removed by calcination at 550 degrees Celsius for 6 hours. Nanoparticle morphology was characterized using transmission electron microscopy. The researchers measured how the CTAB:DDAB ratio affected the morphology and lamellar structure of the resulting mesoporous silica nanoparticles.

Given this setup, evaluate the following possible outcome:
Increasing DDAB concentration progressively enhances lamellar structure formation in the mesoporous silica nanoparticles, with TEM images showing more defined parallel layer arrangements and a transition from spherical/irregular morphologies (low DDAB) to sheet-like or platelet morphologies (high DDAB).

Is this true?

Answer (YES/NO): NO